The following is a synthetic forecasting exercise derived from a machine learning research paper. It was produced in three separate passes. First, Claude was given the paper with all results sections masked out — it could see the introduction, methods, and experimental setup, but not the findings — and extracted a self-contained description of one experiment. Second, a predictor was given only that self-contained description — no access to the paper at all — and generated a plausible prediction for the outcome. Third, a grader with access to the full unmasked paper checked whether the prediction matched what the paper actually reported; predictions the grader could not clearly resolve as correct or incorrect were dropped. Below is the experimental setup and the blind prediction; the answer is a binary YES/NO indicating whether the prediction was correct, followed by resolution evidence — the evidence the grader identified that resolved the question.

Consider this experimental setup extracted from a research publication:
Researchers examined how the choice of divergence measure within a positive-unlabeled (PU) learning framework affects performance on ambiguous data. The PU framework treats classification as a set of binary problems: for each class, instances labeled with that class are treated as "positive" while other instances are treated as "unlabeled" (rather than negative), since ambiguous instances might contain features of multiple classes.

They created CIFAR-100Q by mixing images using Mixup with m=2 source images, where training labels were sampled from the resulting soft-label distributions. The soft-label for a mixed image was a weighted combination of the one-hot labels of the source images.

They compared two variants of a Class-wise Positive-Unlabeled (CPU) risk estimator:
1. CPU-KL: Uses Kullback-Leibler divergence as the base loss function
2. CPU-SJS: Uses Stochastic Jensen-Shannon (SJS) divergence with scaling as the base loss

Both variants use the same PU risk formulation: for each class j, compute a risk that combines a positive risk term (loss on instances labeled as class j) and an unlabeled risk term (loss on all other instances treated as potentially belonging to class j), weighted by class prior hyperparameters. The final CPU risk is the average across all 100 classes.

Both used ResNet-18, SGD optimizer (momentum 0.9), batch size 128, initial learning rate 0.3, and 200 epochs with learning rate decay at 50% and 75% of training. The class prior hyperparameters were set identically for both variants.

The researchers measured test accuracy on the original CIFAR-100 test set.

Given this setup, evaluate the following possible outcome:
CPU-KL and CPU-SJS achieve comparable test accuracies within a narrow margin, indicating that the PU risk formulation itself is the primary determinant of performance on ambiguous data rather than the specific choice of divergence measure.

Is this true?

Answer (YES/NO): NO